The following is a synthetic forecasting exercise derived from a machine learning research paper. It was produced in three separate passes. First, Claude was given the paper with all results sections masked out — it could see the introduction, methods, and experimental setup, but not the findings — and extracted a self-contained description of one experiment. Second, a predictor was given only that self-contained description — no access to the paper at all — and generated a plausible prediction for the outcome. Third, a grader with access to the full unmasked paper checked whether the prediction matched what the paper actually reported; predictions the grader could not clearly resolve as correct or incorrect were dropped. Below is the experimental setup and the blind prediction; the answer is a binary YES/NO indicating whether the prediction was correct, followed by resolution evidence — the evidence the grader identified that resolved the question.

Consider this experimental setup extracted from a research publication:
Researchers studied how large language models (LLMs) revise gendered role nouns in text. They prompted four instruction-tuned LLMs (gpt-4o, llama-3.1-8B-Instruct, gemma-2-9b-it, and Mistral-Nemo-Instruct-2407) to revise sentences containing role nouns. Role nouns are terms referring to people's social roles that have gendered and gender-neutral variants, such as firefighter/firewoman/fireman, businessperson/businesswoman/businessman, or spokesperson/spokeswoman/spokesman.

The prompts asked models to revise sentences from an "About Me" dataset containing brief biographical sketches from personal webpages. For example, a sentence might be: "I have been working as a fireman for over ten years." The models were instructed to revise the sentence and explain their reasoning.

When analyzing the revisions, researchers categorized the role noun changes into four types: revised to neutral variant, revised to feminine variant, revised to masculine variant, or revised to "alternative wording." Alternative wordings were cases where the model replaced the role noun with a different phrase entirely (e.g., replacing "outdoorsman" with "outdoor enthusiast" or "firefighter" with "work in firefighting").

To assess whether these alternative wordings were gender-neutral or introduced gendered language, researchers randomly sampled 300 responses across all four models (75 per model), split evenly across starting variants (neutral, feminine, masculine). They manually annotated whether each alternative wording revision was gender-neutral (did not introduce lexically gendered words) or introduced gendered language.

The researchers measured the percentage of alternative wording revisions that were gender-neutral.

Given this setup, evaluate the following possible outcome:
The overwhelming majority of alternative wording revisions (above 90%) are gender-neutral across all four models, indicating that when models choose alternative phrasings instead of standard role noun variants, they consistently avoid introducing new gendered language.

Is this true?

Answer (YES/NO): YES